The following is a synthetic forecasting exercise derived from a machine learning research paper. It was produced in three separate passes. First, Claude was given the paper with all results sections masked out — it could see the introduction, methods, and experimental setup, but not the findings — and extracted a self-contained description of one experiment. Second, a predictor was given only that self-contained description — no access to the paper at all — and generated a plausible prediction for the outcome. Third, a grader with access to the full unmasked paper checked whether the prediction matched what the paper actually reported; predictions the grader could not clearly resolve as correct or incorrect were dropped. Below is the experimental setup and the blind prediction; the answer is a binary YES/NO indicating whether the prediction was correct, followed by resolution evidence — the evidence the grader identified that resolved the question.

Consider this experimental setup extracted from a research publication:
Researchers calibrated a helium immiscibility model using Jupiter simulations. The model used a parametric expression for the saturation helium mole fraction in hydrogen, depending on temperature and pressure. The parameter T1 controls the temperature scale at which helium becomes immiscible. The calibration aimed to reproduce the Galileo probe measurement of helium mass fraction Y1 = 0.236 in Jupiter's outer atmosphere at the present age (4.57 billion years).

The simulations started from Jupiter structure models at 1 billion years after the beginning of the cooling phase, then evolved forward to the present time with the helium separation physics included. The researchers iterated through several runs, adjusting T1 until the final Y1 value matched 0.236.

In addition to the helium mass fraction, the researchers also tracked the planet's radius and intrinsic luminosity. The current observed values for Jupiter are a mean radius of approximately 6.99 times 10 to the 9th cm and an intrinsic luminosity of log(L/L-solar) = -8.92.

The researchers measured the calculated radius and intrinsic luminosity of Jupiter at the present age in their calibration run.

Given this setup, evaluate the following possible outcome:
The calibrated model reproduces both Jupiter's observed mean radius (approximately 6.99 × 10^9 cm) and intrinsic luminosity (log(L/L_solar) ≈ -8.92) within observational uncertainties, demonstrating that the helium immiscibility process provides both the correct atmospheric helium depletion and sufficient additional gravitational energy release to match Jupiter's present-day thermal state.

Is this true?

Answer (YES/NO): NO